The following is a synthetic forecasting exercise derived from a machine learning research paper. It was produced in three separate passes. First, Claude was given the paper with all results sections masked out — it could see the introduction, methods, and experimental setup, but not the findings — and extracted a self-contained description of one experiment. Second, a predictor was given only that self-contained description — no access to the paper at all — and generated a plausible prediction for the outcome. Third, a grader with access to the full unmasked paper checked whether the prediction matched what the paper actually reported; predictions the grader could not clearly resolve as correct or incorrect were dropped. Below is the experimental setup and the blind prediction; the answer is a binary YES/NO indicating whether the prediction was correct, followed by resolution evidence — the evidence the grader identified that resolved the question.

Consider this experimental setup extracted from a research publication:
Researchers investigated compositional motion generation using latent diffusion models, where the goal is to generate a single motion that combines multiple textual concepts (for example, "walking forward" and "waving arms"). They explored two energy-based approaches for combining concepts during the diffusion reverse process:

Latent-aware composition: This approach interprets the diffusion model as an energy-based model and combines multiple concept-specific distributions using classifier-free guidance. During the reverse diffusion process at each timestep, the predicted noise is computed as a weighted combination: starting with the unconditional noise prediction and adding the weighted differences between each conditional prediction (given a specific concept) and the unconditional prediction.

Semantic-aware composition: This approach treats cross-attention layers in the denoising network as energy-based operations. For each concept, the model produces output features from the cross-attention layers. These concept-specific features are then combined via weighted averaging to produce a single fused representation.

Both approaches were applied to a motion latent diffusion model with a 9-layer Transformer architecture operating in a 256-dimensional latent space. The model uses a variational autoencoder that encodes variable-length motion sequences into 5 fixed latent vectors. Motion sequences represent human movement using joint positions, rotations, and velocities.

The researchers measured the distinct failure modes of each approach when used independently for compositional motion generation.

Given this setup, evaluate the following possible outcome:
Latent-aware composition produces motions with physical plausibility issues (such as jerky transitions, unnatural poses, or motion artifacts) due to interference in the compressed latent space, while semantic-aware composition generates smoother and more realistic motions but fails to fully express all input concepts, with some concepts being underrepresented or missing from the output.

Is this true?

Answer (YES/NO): NO